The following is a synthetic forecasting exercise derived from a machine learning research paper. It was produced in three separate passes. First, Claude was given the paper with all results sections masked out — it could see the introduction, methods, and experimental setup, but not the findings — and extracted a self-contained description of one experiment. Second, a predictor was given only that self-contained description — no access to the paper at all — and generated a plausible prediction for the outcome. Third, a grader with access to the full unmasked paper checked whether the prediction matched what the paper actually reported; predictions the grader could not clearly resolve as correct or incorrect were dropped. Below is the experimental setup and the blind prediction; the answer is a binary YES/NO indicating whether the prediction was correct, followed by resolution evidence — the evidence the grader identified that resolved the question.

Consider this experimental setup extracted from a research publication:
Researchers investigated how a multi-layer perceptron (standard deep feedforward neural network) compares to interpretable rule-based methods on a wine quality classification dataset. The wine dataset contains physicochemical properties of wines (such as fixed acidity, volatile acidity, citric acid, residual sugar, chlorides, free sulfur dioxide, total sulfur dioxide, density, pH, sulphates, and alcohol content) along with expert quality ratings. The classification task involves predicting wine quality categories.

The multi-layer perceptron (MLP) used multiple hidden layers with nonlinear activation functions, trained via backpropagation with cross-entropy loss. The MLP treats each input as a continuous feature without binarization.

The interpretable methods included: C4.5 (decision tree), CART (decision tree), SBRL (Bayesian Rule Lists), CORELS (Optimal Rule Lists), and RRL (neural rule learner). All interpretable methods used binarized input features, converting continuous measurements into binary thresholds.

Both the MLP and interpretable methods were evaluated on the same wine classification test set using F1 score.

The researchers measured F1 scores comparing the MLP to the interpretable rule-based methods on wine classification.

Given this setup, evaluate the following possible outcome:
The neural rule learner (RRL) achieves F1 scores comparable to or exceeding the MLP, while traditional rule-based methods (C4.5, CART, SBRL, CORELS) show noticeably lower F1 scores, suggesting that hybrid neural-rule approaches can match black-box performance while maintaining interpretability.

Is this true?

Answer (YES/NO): NO